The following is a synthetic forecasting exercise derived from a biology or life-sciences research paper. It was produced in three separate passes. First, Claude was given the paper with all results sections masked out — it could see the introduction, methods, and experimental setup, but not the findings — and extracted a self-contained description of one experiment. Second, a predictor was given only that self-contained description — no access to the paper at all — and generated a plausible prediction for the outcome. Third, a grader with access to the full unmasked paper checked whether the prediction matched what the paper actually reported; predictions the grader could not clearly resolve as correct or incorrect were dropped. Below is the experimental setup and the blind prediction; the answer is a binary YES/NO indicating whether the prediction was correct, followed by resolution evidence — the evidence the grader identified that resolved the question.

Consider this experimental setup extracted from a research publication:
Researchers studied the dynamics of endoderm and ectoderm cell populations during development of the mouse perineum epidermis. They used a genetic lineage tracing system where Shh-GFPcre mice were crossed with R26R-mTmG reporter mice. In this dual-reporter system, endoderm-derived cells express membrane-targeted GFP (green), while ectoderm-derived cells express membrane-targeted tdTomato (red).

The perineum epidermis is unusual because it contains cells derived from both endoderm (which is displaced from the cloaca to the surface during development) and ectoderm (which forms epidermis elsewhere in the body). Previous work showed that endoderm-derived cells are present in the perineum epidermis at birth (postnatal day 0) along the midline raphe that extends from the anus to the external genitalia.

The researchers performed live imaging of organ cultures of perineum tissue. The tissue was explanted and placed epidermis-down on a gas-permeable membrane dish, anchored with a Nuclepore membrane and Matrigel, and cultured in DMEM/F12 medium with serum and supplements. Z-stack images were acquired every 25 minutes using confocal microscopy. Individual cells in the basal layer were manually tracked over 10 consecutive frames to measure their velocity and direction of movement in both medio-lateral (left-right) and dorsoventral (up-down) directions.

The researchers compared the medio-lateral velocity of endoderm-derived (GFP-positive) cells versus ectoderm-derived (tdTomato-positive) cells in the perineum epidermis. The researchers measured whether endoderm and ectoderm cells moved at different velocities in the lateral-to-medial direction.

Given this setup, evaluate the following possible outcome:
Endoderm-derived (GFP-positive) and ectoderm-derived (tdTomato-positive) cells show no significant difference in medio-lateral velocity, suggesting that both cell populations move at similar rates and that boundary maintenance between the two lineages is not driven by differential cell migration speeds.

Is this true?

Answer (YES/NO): NO